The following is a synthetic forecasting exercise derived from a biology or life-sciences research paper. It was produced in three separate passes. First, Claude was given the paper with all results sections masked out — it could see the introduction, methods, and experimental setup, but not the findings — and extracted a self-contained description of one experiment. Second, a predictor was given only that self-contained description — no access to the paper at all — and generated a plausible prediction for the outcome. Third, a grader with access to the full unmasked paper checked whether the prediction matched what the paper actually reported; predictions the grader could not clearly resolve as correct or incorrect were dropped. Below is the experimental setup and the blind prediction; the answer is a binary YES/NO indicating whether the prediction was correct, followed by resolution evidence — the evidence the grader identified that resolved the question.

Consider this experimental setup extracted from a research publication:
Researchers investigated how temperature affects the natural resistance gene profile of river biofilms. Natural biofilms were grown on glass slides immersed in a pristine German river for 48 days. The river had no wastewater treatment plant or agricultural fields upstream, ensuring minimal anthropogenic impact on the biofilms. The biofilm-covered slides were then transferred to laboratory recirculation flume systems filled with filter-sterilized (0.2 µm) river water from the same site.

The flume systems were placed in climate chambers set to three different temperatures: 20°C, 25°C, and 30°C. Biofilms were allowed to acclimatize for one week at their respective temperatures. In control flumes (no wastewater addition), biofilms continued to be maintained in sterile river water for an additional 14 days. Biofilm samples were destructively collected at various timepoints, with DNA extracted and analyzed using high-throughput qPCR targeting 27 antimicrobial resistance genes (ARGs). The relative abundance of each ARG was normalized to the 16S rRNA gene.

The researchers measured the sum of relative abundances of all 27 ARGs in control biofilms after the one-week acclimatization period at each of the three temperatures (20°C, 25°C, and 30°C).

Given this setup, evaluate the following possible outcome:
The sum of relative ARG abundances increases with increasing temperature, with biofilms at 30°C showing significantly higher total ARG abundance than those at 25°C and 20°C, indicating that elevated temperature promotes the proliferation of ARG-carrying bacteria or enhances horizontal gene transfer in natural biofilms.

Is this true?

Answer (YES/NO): NO